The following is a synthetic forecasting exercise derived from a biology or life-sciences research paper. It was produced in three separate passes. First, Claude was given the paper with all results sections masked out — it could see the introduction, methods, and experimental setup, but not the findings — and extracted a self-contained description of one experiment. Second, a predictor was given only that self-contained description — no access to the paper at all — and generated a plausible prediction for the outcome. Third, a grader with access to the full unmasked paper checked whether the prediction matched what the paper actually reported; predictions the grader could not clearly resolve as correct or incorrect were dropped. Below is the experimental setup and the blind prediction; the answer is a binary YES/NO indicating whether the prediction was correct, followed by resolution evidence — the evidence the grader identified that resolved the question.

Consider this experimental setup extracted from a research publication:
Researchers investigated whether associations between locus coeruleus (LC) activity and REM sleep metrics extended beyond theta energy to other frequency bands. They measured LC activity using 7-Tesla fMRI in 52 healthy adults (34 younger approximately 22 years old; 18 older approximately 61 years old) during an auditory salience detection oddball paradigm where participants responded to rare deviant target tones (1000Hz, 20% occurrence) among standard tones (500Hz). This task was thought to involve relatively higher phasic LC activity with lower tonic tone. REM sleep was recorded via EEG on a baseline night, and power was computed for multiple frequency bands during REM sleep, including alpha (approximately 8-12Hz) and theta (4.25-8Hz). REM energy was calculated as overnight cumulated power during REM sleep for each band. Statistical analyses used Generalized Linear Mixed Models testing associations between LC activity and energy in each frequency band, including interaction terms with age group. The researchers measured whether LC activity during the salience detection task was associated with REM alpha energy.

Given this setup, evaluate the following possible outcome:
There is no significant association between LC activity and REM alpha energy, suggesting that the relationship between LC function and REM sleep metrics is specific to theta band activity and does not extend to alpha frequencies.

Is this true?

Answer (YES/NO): NO